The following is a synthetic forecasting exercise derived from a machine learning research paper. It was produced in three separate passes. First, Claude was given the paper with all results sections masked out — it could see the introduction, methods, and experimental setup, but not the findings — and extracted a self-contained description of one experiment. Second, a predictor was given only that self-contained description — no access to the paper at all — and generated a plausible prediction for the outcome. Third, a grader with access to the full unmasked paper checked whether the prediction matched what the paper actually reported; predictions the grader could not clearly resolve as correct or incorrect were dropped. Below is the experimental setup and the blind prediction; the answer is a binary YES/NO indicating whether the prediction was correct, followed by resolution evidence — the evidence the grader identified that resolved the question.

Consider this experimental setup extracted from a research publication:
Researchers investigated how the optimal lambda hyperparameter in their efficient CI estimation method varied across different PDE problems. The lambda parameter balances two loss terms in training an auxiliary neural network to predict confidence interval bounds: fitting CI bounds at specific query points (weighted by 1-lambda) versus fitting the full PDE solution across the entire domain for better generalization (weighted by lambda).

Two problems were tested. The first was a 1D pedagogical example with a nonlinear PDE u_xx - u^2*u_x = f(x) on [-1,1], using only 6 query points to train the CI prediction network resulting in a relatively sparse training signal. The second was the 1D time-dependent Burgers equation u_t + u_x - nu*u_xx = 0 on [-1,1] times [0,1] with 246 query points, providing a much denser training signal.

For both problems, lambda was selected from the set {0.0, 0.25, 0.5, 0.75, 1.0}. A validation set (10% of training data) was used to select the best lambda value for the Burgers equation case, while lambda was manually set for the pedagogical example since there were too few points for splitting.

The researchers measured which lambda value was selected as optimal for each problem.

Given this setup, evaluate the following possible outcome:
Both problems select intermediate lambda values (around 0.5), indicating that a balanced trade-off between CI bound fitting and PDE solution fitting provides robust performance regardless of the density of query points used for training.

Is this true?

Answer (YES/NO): NO